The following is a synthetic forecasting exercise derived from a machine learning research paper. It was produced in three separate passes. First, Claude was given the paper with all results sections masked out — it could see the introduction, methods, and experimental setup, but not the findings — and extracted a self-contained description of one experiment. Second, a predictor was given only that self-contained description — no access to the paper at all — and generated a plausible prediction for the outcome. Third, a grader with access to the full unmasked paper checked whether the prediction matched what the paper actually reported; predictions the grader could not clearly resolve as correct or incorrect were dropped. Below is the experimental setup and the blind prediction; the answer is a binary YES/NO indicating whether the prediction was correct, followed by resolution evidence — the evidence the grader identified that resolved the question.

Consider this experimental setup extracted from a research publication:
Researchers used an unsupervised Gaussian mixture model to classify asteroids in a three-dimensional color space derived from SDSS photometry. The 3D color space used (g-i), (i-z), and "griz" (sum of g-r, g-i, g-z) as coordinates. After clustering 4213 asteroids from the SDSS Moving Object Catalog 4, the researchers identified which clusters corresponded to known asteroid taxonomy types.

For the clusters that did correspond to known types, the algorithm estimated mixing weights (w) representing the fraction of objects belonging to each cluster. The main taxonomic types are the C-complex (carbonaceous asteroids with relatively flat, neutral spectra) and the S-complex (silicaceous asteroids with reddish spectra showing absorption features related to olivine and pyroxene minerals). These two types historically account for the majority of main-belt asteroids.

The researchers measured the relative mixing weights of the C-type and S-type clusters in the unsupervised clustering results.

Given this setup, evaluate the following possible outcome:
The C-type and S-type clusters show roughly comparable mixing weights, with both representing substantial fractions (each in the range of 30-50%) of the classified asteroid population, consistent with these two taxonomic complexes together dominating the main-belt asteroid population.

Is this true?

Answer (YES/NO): YES